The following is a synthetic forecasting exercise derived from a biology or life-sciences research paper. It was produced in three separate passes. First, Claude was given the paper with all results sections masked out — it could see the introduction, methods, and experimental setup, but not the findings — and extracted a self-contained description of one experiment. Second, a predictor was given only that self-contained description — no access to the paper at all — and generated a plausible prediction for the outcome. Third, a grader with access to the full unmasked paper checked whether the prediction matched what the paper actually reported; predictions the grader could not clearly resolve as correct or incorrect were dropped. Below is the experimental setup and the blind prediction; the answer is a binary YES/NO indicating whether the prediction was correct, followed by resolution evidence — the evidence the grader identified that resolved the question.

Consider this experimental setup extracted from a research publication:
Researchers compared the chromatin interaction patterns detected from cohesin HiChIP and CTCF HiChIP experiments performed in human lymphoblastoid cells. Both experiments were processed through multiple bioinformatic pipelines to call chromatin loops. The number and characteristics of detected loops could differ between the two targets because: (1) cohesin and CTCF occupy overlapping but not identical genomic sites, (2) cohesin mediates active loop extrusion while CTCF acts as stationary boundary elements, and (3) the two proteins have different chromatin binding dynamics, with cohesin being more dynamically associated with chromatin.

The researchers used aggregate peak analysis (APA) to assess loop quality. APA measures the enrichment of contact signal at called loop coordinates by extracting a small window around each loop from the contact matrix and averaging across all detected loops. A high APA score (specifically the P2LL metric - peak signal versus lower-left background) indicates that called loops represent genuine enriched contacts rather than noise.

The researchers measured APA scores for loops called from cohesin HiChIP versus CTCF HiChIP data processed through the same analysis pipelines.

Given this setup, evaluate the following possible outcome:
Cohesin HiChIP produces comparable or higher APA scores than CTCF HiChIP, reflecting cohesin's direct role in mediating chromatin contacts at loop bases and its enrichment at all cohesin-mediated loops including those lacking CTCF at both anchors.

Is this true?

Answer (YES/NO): YES